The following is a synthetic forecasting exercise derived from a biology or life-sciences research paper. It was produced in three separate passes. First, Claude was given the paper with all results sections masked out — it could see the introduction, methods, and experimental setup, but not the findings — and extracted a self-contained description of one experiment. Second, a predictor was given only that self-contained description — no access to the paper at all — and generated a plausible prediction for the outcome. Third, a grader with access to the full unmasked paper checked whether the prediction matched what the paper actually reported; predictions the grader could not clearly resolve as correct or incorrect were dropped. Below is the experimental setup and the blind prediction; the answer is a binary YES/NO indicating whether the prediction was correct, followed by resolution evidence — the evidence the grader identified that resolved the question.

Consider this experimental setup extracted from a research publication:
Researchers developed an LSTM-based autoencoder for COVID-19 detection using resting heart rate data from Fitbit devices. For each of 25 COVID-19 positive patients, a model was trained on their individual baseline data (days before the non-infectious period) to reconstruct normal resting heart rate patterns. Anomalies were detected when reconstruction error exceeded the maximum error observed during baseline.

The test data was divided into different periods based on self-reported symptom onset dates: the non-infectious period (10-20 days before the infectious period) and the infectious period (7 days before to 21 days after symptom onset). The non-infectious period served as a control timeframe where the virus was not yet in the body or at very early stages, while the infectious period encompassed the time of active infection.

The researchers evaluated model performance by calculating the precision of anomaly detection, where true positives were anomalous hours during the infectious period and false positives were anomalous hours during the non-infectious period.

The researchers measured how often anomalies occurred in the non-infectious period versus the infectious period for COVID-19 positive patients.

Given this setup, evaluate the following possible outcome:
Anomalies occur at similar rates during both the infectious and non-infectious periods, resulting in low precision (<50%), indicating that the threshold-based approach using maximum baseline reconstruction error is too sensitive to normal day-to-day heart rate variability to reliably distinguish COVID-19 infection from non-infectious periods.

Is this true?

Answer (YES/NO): NO